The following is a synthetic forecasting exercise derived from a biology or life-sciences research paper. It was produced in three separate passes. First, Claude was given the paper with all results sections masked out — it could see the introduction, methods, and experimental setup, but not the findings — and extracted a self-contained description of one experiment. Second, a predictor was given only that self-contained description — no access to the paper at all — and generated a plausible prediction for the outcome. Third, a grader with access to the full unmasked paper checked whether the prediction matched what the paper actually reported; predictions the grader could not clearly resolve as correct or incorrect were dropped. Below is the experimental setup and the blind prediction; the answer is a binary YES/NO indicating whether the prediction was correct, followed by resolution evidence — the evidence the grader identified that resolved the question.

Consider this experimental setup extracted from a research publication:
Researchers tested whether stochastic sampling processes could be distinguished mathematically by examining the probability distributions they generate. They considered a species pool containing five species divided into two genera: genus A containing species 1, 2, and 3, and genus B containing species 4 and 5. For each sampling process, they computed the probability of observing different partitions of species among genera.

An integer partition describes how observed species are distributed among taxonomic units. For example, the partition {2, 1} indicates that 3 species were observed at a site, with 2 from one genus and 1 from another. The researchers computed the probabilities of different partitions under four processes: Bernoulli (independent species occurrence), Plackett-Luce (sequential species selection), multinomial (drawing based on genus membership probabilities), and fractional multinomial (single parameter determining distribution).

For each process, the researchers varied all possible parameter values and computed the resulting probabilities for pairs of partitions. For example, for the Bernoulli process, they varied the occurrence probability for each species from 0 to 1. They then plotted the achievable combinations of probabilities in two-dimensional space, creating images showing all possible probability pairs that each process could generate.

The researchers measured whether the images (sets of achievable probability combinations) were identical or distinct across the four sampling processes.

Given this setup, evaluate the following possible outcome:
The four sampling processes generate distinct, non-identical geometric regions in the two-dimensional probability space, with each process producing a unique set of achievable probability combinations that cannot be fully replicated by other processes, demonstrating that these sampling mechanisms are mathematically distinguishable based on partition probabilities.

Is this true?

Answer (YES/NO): YES